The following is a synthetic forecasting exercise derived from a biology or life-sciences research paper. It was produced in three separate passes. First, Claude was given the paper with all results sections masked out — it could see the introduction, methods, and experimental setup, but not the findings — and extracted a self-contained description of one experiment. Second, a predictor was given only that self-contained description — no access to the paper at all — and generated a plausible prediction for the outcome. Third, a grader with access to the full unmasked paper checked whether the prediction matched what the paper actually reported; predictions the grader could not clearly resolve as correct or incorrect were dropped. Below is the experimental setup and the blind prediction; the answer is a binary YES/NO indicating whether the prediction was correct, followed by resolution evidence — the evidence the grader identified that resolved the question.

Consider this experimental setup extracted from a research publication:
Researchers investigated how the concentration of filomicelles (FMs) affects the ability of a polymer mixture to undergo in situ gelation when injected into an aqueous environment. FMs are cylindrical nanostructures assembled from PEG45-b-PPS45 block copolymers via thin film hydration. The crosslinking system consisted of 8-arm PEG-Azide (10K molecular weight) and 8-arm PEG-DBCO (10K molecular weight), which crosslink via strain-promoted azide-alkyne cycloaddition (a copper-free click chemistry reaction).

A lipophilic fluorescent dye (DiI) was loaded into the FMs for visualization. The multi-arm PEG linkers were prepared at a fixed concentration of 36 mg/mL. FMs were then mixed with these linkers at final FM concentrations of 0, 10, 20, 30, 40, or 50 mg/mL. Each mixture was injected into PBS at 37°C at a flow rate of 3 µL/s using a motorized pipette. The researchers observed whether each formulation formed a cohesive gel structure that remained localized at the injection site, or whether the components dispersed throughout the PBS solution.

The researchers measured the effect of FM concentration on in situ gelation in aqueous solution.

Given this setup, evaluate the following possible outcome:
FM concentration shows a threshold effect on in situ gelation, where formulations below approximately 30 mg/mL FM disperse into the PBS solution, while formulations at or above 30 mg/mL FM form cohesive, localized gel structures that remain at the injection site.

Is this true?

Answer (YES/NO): NO